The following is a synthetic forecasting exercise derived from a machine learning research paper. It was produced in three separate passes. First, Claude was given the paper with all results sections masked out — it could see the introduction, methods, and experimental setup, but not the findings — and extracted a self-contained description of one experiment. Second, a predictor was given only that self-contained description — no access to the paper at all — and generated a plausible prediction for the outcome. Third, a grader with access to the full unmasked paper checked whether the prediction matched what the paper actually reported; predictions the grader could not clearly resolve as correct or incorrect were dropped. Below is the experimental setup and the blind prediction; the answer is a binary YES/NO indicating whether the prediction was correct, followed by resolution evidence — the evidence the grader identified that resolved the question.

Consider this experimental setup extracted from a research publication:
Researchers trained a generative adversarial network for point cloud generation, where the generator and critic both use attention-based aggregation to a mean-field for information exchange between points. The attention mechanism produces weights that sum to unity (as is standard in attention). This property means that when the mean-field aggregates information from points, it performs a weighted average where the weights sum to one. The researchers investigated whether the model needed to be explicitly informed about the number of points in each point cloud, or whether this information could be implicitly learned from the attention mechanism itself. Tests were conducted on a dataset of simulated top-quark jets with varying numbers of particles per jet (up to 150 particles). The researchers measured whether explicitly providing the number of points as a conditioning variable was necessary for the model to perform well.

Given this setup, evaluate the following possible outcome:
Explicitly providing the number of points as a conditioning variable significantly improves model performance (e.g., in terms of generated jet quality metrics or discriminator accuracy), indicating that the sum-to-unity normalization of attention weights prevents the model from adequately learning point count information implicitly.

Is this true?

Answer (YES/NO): YES